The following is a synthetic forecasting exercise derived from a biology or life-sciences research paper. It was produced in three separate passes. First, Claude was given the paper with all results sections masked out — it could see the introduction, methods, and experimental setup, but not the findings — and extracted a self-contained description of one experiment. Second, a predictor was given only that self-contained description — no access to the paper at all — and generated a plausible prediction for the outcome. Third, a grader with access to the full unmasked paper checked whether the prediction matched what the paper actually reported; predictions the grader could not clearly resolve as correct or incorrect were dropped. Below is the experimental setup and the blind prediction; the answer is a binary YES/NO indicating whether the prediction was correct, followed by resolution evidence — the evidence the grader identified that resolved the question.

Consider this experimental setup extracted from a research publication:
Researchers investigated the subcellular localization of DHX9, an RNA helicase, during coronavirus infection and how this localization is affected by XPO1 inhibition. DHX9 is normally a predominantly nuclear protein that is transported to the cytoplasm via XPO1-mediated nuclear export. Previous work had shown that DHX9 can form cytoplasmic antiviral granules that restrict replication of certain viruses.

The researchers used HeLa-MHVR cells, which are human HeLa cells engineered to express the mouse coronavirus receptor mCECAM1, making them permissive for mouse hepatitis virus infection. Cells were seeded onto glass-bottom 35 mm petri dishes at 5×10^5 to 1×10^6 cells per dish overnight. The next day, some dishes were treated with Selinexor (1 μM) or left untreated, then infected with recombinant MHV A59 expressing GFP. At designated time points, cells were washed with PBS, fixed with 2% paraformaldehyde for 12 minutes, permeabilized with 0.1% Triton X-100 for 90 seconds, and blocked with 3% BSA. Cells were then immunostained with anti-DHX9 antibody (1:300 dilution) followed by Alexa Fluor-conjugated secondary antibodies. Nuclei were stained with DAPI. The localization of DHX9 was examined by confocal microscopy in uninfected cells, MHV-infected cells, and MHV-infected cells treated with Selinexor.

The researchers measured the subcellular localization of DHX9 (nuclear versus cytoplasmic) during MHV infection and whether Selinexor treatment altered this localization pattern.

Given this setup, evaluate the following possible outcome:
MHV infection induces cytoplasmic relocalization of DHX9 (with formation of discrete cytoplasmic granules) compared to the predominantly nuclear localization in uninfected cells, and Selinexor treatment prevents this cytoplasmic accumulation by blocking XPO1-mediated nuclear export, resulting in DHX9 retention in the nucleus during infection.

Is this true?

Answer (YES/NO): NO